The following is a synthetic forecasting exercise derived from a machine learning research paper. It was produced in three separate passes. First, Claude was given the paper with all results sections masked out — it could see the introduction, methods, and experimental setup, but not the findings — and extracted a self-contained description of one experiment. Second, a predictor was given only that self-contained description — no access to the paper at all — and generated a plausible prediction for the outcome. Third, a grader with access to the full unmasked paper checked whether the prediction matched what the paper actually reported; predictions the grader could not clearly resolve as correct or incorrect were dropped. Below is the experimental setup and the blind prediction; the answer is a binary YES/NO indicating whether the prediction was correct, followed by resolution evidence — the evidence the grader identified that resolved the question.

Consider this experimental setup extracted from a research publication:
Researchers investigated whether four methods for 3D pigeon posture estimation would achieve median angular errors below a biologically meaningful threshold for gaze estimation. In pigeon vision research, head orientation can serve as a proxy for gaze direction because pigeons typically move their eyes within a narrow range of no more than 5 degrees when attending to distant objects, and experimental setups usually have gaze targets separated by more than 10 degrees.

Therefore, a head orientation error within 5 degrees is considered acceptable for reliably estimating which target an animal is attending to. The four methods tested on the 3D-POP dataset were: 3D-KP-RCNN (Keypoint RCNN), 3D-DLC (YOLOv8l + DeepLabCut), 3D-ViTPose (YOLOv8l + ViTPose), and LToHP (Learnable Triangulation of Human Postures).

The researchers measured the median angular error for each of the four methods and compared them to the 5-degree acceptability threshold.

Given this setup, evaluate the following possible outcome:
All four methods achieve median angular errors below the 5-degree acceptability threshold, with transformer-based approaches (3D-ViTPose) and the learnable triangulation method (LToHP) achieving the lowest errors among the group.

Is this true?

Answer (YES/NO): NO